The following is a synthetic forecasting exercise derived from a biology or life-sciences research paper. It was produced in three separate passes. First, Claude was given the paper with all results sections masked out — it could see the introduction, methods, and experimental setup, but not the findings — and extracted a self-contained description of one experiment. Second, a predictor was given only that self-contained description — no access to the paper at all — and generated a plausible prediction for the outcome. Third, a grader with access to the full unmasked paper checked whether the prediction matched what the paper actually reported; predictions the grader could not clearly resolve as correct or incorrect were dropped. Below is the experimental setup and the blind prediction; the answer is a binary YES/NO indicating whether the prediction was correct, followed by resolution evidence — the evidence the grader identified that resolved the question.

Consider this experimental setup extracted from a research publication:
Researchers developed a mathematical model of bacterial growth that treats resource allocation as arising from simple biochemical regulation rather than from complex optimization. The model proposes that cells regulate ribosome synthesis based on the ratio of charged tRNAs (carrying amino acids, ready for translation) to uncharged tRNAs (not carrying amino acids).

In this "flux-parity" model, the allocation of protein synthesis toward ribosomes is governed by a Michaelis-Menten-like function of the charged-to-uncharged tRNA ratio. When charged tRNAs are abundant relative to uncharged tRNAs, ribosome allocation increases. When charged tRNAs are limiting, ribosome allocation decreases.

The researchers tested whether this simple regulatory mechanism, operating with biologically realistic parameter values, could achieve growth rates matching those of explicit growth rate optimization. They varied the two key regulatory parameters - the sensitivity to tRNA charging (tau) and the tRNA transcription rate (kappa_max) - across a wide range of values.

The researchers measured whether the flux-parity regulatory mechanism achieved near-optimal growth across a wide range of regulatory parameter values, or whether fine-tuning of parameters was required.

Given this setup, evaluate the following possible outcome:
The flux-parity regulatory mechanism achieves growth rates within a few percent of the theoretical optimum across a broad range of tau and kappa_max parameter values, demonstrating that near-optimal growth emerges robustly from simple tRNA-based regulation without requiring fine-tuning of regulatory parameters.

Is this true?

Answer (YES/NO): YES